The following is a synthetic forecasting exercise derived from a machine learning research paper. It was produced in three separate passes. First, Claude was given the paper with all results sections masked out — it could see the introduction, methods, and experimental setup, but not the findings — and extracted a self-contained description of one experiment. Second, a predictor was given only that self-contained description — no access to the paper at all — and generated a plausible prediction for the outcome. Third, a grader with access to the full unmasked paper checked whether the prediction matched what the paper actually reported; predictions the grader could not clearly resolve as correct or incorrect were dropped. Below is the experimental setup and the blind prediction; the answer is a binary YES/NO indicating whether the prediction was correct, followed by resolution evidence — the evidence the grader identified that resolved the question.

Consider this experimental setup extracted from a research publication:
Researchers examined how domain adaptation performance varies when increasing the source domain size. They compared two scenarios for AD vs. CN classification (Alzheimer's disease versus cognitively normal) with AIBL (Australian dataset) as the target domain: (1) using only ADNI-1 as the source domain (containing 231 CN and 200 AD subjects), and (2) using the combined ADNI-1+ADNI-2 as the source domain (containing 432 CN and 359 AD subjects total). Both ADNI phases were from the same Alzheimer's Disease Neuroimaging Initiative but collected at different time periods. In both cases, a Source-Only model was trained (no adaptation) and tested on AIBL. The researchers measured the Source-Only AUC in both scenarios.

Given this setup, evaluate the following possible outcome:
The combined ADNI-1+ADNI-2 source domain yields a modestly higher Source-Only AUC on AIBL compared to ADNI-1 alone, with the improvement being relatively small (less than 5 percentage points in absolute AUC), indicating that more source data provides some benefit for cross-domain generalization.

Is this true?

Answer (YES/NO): NO